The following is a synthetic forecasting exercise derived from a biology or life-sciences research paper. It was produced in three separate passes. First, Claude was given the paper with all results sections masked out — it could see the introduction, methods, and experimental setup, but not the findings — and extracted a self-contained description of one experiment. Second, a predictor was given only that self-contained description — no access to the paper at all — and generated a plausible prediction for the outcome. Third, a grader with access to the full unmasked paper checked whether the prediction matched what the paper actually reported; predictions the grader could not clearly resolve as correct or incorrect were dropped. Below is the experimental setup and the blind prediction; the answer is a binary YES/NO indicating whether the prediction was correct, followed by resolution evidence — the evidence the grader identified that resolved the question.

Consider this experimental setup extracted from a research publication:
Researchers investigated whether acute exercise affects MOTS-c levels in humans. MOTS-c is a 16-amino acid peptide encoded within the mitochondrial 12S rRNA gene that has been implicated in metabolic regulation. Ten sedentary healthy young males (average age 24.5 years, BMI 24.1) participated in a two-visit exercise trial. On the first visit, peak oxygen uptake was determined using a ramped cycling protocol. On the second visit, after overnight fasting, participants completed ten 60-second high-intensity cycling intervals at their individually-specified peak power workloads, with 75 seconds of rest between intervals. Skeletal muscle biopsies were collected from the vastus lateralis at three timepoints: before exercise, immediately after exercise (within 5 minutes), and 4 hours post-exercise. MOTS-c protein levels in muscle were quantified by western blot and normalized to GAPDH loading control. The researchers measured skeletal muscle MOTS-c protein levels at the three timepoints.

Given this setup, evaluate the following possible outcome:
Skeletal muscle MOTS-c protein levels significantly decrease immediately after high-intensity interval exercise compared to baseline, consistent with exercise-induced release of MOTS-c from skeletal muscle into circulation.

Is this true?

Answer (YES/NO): NO